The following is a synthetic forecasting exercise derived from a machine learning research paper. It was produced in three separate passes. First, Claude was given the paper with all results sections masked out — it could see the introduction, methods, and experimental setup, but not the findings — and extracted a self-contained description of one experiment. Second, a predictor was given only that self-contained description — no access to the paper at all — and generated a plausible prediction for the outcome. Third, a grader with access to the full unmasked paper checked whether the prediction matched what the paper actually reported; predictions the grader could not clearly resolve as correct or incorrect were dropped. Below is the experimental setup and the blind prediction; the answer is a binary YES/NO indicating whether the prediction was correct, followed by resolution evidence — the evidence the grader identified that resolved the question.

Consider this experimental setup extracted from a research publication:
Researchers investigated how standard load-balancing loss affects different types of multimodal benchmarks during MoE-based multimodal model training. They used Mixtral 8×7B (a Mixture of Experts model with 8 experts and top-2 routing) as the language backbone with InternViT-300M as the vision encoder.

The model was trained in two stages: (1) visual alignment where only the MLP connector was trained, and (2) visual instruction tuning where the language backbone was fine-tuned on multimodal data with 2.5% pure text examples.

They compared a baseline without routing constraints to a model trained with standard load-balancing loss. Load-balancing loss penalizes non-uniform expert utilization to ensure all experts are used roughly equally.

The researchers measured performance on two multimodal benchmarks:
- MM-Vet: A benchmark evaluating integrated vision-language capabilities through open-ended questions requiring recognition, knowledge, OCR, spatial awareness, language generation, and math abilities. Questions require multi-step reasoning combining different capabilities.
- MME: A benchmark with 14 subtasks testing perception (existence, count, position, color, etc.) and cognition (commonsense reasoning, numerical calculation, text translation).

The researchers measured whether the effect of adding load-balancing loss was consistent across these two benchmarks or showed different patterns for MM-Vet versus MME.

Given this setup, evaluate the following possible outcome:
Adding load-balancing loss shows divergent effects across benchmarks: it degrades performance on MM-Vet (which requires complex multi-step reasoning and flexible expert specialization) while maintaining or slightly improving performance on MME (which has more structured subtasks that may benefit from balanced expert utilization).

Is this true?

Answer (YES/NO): NO